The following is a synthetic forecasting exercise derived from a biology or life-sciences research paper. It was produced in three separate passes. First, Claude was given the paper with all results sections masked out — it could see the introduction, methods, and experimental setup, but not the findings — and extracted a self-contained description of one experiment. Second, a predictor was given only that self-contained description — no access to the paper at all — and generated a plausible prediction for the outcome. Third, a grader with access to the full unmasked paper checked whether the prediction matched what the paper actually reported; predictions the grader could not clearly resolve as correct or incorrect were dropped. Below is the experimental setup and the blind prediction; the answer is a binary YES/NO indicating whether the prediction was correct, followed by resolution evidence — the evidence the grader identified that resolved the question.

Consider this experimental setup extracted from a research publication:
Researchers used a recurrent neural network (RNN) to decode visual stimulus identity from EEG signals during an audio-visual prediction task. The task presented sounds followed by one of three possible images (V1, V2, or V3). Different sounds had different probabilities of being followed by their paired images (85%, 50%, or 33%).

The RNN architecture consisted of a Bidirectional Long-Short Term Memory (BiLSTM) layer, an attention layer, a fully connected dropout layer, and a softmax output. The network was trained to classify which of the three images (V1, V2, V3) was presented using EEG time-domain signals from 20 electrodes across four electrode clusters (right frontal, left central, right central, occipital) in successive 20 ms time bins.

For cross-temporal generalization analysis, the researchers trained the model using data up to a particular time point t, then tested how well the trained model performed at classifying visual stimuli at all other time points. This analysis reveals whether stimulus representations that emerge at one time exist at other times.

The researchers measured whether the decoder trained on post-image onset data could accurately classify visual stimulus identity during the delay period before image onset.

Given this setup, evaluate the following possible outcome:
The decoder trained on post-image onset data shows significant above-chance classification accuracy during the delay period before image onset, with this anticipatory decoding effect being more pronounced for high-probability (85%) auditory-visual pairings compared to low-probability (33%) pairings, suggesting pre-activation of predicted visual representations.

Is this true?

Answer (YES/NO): YES